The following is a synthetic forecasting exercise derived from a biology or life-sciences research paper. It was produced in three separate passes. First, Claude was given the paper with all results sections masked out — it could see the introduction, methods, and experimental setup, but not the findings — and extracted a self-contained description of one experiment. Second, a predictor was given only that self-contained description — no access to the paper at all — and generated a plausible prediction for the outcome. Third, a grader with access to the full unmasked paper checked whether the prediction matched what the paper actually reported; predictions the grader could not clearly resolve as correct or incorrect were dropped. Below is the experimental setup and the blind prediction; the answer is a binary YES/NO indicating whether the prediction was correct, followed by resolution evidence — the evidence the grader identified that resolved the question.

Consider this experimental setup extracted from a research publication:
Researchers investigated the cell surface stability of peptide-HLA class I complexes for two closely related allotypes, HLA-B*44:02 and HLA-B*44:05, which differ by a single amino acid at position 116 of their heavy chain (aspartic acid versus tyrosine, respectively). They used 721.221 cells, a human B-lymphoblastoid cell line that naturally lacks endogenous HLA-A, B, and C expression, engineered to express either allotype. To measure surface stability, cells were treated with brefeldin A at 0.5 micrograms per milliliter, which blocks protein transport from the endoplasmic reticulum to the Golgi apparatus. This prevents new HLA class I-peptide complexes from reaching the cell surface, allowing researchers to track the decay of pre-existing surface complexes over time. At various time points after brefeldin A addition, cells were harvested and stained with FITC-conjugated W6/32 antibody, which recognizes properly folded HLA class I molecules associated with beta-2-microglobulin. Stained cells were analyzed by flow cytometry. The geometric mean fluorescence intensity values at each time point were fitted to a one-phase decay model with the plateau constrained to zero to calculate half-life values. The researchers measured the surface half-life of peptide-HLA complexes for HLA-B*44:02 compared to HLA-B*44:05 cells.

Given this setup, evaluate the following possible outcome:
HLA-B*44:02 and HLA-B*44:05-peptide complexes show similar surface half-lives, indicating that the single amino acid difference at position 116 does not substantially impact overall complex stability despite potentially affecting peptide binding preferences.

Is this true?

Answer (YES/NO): NO